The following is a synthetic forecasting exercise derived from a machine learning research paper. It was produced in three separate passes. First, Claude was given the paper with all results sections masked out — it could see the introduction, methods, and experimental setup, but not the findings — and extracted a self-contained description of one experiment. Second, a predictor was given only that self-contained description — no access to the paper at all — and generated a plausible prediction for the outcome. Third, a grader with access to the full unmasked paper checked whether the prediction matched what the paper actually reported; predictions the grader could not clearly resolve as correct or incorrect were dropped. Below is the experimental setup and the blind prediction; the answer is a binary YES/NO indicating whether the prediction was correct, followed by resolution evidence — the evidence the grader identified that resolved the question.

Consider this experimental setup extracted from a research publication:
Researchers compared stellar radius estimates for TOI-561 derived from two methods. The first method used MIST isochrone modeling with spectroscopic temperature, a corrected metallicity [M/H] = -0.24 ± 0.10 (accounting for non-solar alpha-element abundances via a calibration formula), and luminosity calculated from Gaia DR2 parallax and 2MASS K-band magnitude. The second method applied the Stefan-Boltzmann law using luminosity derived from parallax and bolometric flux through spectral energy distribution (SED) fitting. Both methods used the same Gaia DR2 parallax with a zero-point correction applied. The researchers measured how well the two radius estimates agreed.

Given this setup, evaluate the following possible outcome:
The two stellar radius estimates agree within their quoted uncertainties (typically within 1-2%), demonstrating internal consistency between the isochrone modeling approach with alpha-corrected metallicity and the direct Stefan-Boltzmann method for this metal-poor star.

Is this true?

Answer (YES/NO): NO